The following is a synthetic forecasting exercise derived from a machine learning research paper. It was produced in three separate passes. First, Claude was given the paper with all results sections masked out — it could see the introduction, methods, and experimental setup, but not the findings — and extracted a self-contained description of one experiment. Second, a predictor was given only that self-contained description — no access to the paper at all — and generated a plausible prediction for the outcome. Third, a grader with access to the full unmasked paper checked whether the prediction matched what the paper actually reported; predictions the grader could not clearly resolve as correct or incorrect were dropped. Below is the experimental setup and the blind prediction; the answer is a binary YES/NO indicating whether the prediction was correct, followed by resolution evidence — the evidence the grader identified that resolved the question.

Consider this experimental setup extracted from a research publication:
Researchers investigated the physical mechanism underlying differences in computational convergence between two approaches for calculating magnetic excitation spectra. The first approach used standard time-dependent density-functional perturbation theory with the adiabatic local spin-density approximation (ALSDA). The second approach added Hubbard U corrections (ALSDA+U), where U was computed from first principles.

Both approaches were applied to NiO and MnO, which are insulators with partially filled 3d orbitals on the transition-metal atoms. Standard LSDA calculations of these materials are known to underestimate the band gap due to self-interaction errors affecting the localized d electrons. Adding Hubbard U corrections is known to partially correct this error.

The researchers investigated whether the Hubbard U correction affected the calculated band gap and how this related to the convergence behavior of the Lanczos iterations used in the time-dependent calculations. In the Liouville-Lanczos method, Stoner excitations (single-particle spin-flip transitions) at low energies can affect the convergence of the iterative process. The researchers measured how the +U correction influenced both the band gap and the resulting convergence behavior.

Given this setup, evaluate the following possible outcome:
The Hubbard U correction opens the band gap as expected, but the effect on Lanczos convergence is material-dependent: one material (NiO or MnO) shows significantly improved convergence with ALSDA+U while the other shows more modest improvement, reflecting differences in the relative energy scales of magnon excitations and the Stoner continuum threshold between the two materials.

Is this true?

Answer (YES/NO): NO